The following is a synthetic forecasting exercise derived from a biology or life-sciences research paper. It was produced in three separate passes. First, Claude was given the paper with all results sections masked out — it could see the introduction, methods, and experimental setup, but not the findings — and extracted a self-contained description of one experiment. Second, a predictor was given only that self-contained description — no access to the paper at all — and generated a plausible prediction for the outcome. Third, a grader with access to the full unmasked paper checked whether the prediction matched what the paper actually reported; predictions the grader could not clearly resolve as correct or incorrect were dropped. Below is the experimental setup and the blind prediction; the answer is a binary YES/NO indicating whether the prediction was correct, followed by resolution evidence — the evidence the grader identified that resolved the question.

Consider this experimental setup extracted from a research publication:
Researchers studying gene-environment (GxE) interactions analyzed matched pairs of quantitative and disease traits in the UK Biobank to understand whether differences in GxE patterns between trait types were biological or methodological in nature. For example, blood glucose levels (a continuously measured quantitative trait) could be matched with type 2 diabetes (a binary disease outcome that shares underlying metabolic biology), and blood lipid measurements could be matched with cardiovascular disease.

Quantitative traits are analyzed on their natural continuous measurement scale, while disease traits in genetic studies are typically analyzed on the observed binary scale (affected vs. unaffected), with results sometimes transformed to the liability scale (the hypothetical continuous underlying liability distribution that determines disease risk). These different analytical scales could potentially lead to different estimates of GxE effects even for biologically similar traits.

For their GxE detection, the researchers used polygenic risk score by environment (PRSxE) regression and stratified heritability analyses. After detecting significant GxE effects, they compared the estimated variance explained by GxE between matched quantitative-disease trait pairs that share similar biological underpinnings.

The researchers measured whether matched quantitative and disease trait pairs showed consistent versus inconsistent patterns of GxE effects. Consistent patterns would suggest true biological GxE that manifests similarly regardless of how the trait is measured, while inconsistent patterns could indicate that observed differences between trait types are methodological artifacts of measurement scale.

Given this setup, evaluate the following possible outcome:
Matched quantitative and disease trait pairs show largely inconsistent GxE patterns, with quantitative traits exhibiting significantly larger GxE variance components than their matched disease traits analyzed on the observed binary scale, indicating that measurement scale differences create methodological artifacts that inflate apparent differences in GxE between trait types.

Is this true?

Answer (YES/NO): NO